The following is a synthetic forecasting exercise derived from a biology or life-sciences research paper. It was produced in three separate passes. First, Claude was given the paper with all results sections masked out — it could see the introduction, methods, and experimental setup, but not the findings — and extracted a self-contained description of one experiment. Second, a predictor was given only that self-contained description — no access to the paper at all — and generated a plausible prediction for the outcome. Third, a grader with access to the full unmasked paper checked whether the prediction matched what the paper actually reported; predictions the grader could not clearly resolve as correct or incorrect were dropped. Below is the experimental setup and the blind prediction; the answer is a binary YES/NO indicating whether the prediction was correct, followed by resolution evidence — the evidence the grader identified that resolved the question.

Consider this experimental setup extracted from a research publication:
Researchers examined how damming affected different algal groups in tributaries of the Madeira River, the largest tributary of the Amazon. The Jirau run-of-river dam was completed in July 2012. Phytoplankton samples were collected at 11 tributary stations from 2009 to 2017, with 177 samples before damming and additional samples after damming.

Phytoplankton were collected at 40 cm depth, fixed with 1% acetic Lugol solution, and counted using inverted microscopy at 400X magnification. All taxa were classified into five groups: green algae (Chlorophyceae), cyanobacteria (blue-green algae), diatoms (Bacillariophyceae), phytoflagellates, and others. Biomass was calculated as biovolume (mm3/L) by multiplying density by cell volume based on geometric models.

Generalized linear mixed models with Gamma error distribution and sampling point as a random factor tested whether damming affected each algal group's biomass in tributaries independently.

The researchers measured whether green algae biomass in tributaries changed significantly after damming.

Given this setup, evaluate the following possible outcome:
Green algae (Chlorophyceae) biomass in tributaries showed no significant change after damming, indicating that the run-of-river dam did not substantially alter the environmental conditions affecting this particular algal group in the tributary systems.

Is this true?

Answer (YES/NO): YES